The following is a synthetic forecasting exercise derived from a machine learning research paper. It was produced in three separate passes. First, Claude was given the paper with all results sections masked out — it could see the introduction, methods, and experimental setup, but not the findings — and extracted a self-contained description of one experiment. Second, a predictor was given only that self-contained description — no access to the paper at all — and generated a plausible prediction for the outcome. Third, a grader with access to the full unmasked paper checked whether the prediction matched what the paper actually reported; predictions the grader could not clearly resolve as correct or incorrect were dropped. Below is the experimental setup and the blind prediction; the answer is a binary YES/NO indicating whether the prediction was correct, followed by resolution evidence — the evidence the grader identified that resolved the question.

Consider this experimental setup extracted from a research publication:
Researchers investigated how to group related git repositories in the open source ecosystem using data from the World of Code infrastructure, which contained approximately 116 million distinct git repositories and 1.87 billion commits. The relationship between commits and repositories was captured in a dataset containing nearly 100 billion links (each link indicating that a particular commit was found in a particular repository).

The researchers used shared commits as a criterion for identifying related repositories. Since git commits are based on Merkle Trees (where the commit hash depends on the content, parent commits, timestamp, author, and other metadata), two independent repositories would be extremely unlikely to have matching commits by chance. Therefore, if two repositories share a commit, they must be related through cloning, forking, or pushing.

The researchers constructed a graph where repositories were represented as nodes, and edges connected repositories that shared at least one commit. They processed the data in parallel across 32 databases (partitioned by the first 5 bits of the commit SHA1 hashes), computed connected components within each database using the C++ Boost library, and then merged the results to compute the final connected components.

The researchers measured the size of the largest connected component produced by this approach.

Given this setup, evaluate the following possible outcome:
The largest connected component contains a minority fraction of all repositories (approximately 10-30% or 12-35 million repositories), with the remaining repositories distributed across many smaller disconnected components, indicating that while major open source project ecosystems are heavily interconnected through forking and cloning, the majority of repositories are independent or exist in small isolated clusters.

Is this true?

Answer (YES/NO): YES